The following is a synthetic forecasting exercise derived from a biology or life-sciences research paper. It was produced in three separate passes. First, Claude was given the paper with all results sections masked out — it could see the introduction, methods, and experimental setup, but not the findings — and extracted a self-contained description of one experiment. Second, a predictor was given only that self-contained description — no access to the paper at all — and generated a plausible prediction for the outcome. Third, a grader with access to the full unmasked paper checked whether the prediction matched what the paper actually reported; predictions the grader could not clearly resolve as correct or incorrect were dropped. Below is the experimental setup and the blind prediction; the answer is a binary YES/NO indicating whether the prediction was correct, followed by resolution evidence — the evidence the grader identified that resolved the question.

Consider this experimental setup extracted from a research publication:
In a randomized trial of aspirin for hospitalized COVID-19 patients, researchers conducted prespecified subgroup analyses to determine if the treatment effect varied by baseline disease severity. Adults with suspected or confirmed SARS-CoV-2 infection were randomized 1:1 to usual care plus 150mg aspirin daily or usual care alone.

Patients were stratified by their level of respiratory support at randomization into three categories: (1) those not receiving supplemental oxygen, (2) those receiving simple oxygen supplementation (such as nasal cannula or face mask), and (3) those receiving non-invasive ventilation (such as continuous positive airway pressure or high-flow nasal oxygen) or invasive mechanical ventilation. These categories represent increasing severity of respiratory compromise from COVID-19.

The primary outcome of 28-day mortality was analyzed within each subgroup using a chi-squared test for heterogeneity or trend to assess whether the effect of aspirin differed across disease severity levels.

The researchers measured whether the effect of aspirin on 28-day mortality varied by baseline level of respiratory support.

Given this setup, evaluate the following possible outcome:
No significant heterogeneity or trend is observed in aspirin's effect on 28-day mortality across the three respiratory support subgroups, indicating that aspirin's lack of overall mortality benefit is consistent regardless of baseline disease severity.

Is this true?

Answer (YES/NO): YES